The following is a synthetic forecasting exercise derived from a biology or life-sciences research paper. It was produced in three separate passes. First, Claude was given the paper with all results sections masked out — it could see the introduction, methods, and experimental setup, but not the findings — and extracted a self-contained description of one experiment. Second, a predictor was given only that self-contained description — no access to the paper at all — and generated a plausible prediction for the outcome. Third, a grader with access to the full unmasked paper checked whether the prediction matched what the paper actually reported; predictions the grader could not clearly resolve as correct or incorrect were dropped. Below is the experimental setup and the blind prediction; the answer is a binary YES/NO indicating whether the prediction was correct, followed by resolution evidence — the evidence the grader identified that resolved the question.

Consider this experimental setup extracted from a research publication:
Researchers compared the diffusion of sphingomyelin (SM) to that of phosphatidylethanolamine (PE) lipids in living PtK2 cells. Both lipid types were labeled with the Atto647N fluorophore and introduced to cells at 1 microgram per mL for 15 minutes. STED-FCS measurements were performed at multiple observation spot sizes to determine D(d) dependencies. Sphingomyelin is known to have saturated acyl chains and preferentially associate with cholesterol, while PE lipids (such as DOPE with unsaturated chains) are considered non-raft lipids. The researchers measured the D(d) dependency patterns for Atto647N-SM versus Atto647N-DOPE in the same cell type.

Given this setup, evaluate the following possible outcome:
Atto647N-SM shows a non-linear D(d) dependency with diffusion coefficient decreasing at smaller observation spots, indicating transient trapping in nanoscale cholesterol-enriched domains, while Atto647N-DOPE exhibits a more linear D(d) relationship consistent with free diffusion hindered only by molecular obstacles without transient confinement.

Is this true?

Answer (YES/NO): NO